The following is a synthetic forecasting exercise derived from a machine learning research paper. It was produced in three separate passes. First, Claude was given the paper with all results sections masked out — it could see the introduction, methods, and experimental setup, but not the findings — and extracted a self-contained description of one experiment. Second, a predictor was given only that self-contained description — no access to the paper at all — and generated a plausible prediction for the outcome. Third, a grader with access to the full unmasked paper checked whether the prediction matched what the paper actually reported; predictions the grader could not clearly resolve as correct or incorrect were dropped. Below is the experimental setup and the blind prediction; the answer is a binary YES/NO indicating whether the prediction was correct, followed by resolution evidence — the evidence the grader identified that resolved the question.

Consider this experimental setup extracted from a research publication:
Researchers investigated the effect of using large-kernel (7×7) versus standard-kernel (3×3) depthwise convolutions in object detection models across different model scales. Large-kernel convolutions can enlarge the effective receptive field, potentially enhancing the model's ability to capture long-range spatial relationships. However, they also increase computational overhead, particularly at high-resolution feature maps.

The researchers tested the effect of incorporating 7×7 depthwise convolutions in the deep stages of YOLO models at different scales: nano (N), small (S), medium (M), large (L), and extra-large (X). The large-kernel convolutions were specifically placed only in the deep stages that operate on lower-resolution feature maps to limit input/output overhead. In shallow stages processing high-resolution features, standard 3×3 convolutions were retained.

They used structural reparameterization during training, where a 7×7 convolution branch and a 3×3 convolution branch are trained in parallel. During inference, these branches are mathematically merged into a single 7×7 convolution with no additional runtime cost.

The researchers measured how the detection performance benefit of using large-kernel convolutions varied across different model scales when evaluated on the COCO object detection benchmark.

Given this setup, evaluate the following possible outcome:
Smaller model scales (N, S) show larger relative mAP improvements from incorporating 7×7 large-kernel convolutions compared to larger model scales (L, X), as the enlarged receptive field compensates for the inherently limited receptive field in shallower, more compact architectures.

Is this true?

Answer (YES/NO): YES